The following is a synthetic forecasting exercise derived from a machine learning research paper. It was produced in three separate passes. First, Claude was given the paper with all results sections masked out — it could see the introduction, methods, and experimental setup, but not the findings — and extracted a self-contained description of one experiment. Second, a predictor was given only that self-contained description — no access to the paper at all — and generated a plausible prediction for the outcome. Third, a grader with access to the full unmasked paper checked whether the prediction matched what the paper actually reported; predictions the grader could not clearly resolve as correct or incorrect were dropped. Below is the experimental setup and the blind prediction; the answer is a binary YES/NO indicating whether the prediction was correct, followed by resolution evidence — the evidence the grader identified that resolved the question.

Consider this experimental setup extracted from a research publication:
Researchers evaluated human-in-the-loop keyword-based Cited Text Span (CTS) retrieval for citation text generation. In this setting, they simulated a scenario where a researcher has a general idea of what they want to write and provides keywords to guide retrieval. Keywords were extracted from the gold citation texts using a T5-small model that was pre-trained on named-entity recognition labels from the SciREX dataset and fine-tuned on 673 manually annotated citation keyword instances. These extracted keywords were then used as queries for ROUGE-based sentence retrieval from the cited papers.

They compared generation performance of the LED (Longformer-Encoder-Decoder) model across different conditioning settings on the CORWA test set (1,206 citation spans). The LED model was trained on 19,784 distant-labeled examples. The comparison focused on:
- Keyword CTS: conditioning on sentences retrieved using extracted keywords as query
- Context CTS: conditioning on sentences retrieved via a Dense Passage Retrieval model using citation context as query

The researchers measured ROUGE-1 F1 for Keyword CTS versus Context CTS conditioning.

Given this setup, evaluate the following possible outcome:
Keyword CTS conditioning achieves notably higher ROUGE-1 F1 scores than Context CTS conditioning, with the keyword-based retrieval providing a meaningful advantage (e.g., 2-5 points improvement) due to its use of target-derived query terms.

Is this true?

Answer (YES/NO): NO